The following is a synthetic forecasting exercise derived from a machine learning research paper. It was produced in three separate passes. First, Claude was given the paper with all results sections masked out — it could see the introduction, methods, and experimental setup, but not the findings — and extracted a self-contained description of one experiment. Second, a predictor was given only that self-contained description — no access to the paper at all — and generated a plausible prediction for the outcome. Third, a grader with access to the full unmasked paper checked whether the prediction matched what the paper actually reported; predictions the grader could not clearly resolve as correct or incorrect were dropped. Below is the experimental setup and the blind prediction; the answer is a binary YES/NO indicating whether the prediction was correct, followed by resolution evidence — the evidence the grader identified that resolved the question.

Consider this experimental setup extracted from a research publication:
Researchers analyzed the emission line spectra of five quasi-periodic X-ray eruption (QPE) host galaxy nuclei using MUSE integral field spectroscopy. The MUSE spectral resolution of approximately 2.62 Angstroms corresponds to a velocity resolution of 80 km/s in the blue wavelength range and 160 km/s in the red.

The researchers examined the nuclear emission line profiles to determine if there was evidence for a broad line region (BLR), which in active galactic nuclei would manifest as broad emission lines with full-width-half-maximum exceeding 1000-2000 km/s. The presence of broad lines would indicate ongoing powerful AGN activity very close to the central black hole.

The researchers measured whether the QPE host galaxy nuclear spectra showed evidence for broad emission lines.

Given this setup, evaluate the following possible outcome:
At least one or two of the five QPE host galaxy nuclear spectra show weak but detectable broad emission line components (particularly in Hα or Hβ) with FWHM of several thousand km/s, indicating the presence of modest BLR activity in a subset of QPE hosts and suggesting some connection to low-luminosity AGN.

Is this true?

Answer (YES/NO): NO